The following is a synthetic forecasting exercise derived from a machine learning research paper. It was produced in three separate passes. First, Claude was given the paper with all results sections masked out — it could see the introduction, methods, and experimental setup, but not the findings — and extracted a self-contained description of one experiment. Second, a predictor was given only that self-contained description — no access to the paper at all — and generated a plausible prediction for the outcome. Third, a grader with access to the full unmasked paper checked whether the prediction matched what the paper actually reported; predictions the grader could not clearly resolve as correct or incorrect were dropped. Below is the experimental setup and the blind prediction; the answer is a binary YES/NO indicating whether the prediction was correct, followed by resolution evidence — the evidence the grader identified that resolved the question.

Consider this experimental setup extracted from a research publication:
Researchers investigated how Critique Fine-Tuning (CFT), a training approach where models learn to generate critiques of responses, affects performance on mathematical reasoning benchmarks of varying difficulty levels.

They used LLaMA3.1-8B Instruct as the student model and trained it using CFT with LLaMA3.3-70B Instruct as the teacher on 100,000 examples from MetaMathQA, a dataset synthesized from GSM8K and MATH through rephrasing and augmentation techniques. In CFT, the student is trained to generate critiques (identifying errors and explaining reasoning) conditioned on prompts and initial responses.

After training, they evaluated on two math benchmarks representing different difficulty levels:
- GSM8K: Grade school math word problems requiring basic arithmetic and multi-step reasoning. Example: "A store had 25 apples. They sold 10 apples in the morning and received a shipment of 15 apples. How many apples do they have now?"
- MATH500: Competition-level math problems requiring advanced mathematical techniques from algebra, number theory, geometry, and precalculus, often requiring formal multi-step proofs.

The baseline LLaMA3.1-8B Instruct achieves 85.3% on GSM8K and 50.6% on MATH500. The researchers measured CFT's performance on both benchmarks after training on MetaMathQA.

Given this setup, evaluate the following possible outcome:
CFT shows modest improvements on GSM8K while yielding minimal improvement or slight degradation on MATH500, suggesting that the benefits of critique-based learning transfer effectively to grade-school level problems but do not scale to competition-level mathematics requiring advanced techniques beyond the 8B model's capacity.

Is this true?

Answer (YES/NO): NO